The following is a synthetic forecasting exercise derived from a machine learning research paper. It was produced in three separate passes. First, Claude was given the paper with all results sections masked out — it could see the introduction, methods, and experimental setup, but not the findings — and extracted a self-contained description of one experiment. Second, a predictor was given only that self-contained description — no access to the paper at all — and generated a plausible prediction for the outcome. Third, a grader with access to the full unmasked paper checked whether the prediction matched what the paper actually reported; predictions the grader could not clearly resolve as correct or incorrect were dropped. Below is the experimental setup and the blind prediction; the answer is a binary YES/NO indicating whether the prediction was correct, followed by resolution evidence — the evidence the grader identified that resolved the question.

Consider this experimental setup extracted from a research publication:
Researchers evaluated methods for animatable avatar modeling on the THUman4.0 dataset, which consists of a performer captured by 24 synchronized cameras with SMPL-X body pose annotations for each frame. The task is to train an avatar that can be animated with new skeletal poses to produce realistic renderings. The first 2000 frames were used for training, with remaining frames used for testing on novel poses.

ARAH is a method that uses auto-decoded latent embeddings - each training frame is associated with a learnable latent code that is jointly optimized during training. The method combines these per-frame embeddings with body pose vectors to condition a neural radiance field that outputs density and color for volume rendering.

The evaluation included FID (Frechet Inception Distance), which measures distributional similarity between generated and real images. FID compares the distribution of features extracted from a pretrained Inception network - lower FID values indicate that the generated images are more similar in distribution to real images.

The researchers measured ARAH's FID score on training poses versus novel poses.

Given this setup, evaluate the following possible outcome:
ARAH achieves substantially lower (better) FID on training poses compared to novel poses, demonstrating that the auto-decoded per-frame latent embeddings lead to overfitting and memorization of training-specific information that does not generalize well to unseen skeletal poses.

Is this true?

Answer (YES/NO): NO